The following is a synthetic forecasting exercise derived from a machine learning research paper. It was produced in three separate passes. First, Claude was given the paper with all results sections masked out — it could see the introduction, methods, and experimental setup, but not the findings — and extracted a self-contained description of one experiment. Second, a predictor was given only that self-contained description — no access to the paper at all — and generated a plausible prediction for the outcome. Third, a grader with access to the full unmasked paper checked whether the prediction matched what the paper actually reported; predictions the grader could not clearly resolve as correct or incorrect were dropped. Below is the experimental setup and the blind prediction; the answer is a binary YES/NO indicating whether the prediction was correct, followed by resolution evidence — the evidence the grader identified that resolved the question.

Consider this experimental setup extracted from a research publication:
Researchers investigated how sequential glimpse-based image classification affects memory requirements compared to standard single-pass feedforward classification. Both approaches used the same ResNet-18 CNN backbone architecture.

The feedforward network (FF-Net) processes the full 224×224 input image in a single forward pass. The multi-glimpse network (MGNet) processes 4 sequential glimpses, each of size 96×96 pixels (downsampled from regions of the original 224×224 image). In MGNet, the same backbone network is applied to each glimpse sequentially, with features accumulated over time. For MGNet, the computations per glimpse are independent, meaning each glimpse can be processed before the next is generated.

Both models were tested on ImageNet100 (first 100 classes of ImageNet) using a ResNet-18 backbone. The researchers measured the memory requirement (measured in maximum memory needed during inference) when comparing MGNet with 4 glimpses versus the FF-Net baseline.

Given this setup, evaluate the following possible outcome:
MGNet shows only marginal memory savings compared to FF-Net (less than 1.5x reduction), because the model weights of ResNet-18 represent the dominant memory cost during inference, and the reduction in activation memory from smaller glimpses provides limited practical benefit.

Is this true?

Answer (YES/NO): NO